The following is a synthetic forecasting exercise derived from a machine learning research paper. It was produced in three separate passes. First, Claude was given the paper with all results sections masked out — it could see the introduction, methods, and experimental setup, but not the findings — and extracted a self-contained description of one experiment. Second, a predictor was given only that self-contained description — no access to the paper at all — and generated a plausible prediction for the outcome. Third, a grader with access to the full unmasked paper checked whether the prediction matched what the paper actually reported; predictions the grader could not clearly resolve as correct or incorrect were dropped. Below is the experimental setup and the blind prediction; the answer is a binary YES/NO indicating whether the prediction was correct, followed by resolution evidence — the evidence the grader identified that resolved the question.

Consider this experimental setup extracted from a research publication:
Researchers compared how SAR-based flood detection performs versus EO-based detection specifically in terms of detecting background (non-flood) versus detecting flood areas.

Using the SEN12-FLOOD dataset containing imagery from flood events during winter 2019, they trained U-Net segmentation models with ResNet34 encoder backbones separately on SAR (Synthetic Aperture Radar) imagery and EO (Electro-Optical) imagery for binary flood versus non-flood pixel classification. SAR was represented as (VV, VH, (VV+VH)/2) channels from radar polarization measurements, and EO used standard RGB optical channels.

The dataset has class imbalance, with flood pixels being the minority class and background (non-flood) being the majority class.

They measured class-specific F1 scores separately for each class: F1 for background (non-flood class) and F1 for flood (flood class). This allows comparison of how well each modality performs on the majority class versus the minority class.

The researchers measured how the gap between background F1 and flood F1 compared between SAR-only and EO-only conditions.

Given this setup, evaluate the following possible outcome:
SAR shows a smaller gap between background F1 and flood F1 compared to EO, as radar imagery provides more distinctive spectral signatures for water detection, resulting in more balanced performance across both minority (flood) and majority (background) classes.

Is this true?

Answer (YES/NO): NO